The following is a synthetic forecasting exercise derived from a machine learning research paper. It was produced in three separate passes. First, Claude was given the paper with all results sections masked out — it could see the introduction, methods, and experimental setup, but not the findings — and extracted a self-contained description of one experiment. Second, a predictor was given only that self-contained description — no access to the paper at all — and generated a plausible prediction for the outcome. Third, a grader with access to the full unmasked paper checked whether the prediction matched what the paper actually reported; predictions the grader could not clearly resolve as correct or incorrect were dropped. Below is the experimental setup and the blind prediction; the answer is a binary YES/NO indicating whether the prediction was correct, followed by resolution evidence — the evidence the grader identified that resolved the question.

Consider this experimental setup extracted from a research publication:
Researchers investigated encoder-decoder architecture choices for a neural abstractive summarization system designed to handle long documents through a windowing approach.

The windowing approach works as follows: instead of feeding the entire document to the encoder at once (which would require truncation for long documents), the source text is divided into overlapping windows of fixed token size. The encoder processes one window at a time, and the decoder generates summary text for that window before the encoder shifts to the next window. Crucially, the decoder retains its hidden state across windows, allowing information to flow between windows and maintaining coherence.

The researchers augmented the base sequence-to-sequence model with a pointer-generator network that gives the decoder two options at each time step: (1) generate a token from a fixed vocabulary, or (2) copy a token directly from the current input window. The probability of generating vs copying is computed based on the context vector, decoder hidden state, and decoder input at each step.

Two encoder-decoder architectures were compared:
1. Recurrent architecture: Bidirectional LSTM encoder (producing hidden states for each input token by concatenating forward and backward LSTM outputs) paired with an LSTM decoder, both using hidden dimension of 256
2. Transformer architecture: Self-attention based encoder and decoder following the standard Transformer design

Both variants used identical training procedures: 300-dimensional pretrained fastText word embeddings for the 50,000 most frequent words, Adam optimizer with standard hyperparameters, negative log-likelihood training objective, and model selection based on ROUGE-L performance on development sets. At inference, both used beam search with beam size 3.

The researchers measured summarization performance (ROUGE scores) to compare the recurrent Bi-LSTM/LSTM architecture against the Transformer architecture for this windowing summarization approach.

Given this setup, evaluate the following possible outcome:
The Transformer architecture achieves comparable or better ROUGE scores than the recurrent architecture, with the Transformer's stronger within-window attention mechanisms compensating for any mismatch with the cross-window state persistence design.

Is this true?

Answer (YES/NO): NO